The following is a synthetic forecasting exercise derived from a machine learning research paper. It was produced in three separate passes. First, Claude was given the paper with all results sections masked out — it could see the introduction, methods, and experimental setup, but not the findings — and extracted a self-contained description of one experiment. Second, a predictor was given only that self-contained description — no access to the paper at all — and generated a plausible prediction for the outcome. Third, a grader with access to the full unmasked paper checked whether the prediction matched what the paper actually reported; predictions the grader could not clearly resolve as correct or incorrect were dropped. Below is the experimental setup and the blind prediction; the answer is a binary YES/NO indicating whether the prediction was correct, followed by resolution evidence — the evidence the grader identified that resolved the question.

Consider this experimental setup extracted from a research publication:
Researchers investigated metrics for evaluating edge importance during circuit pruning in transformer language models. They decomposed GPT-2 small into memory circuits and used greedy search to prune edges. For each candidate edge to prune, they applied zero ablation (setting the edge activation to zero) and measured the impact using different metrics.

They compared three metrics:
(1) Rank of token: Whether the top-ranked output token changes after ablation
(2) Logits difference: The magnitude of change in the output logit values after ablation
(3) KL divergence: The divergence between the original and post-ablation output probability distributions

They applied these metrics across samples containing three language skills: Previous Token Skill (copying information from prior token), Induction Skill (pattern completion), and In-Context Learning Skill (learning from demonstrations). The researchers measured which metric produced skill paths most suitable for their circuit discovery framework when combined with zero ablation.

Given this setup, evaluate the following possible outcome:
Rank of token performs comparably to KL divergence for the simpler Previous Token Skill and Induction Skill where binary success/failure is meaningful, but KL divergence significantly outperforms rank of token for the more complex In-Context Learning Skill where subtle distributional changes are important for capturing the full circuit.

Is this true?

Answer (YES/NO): NO